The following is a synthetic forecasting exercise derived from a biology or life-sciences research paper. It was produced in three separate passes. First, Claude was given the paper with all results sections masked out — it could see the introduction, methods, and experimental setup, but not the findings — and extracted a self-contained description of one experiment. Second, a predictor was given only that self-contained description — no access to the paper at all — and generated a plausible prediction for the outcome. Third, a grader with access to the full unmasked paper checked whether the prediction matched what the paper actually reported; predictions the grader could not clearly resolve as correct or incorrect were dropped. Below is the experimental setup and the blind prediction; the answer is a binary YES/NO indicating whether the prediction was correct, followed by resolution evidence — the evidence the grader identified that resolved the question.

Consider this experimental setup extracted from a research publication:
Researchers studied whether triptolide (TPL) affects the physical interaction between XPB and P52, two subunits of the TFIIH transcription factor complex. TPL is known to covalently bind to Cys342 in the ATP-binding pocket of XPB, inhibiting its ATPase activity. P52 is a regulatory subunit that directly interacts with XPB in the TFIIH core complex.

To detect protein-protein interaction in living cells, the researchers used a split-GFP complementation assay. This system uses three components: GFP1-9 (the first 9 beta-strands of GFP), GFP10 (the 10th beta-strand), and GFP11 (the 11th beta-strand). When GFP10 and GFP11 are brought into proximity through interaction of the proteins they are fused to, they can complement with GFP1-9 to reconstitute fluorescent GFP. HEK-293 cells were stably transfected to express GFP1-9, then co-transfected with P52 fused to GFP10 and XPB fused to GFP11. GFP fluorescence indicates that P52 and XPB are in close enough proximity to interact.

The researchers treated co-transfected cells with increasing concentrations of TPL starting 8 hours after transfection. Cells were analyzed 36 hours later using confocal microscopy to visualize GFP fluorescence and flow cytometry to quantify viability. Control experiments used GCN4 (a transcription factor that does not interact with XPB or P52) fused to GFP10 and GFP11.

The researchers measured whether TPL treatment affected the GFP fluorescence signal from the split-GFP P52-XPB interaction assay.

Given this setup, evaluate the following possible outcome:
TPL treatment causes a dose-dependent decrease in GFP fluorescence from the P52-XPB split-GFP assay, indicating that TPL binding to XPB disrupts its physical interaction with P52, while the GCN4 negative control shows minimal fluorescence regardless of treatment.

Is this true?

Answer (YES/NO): NO